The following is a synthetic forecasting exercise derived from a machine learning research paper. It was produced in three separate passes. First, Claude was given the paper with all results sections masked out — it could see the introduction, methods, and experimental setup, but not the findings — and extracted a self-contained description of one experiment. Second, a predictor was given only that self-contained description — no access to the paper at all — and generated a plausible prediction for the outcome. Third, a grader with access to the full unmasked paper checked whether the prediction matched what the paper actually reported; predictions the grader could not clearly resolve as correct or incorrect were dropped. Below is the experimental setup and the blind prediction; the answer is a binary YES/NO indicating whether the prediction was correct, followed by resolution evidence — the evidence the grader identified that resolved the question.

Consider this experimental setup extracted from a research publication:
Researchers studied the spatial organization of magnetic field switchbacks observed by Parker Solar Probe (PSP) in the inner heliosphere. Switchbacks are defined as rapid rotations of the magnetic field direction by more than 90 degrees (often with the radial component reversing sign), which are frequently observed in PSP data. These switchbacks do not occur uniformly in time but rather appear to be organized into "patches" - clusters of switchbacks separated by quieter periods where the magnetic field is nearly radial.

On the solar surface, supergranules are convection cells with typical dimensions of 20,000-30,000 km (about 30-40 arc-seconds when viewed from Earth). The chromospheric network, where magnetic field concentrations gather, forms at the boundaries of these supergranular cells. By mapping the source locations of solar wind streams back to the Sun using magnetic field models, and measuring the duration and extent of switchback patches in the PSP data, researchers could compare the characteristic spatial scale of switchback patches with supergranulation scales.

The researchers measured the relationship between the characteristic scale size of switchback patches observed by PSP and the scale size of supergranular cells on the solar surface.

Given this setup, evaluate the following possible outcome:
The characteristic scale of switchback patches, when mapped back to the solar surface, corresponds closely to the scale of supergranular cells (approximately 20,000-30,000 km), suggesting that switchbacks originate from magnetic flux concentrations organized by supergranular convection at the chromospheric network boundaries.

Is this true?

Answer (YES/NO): YES